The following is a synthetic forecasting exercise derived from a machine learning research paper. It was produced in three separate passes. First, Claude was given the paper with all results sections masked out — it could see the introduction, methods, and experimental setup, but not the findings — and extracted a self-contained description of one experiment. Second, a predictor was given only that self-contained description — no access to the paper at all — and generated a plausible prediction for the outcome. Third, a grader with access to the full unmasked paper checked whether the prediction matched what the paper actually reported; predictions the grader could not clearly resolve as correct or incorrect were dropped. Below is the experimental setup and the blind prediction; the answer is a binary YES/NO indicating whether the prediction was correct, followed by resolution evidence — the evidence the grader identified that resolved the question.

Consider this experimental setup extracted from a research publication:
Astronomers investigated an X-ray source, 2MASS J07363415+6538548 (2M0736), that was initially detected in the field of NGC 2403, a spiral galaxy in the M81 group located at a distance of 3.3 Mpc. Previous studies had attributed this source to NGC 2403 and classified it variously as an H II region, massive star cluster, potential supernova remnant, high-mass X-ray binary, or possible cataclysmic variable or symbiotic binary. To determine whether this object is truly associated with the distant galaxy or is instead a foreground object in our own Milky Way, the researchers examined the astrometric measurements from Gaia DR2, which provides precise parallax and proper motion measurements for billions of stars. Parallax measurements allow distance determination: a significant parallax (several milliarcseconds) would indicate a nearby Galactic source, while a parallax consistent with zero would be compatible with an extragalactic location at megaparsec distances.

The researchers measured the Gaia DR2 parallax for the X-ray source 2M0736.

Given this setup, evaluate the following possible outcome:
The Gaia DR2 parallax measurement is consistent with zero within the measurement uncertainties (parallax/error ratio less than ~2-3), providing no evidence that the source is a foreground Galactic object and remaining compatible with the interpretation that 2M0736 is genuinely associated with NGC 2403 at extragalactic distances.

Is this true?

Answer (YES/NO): NO